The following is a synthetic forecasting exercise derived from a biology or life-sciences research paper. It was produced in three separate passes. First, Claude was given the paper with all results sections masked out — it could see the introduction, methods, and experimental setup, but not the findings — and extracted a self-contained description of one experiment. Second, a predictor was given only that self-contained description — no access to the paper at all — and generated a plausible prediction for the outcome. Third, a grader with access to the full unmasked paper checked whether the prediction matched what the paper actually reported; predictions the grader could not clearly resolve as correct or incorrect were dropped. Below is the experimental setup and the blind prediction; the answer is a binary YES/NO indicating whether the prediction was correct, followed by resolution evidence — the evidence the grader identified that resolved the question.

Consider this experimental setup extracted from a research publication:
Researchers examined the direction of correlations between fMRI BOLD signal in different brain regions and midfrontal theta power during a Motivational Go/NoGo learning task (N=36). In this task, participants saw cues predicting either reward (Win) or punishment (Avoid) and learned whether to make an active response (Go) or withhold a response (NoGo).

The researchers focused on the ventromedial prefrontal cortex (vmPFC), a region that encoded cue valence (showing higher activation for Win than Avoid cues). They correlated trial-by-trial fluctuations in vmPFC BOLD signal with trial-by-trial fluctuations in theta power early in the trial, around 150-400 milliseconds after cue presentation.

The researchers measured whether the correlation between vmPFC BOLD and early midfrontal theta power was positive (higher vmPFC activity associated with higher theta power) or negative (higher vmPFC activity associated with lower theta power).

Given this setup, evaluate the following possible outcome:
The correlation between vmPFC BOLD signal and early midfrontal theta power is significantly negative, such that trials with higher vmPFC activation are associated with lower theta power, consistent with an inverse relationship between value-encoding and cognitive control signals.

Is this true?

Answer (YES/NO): YES